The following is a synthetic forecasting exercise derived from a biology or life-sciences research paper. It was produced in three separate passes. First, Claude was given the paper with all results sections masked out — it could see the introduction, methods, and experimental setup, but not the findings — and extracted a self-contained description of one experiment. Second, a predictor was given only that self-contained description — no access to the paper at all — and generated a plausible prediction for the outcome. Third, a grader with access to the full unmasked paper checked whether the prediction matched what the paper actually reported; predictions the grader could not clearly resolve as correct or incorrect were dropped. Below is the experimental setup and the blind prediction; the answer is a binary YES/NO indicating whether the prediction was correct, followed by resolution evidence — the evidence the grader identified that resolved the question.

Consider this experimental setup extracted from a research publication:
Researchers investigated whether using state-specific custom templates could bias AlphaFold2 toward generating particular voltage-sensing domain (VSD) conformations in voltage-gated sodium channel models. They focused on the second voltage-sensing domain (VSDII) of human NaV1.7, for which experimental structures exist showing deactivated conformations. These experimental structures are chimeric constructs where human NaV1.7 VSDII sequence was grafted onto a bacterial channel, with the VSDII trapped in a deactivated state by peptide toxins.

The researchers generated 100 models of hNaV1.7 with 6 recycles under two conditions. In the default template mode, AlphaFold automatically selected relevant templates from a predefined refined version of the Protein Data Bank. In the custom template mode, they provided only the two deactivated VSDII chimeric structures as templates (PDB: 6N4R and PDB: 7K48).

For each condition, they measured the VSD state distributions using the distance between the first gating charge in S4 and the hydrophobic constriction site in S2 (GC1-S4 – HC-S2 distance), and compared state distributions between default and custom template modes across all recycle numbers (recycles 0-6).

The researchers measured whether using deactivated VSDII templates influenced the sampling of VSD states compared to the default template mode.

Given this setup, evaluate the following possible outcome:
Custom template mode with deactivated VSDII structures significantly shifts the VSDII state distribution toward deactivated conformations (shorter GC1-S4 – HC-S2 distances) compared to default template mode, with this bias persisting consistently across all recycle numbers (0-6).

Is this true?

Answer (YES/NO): NO